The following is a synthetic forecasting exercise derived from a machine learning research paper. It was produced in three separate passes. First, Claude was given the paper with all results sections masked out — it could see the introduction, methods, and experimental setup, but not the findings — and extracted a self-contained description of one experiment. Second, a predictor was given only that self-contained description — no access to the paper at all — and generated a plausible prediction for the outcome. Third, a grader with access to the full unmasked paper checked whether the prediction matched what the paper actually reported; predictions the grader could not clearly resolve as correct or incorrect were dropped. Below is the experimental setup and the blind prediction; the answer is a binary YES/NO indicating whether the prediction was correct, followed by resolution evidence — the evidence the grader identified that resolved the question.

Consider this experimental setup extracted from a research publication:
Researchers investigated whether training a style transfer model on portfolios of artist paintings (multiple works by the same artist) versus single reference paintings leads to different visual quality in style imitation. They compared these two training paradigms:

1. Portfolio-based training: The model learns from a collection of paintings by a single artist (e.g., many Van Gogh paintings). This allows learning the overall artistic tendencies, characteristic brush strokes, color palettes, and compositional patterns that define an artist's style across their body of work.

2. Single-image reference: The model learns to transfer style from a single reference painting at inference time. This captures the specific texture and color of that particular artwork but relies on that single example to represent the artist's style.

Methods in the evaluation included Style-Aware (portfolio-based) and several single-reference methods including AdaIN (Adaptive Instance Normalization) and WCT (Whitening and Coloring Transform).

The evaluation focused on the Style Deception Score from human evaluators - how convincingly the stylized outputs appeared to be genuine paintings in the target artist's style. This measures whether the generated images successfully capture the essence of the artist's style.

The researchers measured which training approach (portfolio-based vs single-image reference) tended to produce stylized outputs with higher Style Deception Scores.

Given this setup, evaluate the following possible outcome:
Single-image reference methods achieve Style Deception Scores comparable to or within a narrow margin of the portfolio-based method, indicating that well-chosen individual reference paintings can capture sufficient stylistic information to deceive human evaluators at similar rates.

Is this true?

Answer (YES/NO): NO